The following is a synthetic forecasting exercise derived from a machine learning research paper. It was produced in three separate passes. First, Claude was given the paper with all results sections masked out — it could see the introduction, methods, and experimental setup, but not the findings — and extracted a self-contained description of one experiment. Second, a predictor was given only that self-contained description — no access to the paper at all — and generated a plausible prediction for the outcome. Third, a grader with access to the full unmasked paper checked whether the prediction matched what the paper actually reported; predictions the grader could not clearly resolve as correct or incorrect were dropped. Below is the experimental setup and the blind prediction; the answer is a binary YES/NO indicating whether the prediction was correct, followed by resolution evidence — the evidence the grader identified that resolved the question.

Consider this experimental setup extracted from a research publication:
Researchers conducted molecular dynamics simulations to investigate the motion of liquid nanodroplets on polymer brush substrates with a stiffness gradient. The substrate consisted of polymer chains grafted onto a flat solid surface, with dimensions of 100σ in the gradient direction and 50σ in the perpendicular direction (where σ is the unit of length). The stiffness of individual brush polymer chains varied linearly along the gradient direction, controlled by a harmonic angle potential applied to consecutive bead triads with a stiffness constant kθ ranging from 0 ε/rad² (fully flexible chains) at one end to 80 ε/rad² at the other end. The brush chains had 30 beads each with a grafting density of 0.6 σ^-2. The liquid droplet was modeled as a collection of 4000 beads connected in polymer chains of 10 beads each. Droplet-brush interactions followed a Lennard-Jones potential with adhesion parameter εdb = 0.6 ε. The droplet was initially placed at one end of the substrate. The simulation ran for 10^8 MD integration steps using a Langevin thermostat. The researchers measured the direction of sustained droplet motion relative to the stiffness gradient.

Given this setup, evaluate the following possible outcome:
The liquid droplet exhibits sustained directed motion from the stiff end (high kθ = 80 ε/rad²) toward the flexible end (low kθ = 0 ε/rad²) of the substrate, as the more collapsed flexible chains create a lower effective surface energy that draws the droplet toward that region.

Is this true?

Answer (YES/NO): NO